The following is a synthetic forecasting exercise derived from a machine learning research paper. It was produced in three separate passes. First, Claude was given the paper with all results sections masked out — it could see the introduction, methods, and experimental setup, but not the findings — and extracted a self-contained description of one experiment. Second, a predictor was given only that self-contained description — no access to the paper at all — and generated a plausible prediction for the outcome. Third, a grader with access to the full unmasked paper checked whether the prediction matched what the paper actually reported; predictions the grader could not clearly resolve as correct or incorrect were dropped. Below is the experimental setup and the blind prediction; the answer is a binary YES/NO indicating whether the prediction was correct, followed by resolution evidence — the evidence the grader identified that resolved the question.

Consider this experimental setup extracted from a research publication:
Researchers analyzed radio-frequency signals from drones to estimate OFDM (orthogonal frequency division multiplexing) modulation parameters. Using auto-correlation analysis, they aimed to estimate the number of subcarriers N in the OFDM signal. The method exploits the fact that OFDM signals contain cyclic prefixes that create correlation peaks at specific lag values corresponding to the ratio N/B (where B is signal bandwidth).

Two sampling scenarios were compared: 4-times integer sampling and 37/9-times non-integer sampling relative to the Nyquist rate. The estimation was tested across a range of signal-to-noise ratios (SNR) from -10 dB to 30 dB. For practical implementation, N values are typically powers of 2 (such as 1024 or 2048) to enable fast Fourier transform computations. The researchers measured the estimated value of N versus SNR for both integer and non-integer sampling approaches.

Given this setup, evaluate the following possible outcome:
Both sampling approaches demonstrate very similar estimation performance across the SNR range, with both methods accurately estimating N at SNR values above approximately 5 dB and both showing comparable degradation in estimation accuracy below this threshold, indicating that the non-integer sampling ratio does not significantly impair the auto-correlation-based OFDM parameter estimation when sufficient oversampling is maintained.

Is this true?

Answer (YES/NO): NO